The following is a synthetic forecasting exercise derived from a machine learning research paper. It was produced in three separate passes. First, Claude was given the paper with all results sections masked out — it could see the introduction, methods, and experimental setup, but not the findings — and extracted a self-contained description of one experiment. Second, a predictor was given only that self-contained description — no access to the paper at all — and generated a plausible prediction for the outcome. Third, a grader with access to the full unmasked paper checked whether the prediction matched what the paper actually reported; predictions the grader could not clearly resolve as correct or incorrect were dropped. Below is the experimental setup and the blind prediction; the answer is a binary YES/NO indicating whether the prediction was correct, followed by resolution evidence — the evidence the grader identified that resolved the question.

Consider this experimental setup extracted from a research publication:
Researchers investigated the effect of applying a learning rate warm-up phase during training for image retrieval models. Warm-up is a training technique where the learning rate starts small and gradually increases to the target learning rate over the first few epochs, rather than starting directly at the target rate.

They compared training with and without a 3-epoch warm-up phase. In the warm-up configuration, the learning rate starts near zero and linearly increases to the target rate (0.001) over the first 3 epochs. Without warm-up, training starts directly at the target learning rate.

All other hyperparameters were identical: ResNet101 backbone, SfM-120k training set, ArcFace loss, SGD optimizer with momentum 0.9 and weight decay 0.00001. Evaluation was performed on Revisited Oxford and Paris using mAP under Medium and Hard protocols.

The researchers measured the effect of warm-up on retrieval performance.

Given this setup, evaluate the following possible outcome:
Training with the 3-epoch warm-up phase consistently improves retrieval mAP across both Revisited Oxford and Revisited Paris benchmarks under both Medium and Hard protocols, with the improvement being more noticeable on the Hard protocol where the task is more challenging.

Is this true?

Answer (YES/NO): YES